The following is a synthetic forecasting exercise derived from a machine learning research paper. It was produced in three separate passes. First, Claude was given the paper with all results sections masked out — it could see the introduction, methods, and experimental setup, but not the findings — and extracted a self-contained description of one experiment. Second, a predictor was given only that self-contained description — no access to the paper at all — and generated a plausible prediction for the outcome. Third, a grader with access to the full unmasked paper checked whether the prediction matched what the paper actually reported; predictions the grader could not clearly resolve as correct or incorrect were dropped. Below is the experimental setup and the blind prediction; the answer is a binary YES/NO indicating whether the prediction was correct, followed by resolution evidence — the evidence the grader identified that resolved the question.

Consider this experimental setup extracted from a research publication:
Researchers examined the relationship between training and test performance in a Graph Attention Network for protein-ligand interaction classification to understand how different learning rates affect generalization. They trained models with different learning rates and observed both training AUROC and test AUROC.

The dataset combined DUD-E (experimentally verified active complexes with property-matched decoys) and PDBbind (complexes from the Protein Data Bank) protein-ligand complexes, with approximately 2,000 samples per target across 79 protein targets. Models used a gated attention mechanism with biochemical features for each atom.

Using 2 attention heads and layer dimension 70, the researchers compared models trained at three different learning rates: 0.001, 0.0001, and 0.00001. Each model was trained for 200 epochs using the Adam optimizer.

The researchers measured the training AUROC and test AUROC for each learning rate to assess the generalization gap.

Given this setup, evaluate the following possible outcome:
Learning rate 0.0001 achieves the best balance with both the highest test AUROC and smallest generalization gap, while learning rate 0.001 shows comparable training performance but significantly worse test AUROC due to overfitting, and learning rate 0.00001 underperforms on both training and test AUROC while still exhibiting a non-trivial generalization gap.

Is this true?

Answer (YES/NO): NO